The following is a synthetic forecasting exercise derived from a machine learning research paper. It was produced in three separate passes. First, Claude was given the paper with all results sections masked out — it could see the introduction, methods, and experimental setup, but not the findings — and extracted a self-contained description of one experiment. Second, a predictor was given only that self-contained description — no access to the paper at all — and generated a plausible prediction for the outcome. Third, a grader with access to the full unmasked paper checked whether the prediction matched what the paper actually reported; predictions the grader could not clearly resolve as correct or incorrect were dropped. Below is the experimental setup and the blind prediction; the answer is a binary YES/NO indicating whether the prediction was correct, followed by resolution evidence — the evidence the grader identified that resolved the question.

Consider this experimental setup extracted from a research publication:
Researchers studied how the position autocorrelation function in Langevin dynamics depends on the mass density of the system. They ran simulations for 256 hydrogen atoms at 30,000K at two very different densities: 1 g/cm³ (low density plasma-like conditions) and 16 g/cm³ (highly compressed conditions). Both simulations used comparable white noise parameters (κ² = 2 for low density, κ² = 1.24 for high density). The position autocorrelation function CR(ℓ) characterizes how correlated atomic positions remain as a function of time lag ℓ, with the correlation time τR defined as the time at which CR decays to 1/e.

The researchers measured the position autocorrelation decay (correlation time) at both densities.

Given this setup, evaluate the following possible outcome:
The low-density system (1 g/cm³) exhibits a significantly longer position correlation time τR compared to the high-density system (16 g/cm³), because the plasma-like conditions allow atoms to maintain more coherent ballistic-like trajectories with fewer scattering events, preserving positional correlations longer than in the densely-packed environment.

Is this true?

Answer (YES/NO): NO